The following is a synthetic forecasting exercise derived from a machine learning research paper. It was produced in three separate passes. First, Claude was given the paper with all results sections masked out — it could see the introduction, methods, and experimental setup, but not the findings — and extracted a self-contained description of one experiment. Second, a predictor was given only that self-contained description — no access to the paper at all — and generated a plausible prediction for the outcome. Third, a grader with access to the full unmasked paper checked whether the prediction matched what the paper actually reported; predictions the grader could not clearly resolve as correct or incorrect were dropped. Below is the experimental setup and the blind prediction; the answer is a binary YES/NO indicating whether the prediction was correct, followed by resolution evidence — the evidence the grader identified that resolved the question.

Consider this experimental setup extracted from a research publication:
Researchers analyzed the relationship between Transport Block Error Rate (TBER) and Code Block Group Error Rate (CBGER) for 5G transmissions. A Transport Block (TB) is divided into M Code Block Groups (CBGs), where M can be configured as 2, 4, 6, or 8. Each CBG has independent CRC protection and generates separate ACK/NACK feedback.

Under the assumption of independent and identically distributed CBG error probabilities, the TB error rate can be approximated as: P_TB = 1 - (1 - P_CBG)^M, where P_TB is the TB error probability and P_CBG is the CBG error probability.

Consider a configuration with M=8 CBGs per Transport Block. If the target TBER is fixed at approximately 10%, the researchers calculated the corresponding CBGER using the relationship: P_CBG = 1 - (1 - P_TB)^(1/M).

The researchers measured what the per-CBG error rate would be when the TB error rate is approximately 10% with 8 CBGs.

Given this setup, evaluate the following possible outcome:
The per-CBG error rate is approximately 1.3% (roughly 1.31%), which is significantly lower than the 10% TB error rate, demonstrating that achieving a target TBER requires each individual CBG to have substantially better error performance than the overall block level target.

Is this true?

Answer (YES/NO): YES